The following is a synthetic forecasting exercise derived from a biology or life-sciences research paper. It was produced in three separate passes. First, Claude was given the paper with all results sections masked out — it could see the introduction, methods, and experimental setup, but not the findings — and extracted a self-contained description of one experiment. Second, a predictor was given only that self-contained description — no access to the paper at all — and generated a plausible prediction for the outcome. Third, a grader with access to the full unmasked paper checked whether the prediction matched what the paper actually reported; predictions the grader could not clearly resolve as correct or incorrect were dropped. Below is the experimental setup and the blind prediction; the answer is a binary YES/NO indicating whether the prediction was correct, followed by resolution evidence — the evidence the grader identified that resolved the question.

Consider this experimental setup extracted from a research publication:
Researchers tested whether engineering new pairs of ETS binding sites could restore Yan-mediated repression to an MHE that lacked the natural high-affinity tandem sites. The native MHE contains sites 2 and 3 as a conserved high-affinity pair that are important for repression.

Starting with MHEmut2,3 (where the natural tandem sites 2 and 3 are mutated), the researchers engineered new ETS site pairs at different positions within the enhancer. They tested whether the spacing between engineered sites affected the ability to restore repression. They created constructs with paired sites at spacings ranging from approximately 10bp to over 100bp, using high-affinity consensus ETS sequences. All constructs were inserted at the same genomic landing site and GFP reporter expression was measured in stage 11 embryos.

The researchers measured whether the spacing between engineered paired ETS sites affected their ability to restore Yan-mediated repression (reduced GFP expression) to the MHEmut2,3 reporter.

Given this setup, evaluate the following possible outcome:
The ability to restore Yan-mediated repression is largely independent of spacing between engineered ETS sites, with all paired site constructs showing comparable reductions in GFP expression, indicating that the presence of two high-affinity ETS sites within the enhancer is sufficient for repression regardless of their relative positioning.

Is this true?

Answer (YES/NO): NO